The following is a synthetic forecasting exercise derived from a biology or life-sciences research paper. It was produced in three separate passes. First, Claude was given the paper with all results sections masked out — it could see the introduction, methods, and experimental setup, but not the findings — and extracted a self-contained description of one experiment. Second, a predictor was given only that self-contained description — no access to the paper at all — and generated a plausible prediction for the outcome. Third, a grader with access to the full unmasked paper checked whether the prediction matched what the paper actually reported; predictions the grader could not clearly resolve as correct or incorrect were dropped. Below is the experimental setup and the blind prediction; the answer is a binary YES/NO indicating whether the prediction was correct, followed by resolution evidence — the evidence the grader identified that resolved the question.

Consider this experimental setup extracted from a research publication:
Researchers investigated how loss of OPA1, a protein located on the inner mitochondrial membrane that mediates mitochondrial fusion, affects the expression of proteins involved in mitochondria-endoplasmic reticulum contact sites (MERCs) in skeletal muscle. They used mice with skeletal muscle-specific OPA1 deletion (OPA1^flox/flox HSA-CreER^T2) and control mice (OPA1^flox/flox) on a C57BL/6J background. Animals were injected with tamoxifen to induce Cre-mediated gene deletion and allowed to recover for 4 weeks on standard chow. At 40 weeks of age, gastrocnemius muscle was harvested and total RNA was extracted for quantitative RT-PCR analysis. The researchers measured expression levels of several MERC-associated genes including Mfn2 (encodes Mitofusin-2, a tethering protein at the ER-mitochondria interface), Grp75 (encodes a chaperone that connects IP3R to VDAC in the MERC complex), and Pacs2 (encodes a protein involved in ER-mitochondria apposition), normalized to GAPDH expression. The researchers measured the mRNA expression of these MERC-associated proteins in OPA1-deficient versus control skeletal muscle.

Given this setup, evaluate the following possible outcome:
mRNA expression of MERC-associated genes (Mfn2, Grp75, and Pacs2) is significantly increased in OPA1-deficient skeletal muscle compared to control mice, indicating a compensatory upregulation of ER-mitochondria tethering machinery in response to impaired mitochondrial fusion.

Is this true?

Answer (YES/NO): NO